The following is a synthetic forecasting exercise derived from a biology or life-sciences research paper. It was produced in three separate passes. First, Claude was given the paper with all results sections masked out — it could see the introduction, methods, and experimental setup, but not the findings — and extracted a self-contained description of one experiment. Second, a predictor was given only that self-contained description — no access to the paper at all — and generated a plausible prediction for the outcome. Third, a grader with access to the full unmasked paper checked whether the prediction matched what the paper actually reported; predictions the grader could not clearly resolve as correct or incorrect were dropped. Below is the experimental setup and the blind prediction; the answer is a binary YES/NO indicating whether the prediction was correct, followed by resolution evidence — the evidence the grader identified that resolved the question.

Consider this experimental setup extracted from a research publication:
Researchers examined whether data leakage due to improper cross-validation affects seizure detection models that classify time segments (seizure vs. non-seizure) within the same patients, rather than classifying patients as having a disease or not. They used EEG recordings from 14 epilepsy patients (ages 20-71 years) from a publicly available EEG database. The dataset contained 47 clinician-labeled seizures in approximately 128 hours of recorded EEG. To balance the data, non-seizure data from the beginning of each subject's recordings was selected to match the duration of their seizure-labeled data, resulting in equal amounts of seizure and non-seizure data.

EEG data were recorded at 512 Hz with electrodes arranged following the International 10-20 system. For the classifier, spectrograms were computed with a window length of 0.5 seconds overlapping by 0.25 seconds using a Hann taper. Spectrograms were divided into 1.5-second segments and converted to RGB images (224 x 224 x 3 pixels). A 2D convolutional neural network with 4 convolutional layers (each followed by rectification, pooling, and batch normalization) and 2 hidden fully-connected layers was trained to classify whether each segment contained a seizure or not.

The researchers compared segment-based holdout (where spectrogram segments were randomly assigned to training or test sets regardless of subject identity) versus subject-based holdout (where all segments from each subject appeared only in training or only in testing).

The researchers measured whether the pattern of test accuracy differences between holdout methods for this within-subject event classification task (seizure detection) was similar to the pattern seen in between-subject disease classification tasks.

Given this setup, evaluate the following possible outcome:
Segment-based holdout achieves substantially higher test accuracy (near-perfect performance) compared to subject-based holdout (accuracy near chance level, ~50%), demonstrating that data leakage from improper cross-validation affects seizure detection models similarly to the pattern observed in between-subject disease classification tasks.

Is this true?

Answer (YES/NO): NO